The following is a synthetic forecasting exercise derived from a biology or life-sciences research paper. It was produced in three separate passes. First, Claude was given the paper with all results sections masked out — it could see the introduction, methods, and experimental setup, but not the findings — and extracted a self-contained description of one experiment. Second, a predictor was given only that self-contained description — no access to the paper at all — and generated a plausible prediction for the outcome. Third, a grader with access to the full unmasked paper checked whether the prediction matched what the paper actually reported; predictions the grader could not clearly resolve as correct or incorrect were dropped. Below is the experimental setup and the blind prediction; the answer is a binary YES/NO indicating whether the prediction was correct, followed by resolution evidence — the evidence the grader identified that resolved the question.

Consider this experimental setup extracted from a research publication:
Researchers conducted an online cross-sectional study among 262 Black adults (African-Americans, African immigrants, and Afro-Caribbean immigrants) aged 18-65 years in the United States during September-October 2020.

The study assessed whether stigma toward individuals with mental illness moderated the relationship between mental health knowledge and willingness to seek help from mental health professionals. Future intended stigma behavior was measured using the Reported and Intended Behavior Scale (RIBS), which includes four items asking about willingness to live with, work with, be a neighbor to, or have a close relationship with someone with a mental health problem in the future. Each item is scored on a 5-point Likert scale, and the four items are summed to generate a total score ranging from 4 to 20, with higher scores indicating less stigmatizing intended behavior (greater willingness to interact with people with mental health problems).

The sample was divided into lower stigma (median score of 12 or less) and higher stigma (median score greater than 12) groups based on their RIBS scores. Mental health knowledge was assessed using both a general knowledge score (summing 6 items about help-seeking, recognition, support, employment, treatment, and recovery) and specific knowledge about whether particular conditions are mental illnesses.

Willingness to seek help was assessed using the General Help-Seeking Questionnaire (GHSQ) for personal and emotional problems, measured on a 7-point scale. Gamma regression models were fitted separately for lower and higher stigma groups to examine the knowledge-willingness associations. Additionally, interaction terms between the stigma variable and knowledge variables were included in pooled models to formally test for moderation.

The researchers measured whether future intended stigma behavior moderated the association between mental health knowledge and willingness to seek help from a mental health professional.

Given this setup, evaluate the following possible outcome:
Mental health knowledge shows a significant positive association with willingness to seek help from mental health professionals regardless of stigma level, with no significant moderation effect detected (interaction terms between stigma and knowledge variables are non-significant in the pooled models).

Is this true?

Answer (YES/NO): YES